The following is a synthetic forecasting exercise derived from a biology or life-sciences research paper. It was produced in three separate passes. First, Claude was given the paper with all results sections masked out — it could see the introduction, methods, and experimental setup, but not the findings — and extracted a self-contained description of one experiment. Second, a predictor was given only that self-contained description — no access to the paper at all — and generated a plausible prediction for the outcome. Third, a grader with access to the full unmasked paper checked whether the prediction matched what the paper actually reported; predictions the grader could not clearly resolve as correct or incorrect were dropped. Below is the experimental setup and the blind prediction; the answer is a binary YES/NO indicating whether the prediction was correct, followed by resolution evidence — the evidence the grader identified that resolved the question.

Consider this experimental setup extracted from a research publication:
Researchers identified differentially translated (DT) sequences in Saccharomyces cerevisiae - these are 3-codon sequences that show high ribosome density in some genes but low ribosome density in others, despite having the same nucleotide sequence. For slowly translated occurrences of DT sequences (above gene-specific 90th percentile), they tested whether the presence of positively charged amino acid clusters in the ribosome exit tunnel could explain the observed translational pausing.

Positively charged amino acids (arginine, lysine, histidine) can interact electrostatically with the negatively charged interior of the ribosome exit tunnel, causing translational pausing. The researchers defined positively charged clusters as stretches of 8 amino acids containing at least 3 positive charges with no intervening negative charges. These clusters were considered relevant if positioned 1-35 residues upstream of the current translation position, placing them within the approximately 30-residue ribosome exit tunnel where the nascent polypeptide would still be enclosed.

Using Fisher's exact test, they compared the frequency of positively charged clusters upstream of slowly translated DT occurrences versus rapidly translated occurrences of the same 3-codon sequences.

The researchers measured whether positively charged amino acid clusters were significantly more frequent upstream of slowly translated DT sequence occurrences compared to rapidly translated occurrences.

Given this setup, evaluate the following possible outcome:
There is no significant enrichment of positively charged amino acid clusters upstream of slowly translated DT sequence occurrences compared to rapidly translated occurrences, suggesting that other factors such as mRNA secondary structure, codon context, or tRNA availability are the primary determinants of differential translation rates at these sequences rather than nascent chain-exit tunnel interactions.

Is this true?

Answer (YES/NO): NO